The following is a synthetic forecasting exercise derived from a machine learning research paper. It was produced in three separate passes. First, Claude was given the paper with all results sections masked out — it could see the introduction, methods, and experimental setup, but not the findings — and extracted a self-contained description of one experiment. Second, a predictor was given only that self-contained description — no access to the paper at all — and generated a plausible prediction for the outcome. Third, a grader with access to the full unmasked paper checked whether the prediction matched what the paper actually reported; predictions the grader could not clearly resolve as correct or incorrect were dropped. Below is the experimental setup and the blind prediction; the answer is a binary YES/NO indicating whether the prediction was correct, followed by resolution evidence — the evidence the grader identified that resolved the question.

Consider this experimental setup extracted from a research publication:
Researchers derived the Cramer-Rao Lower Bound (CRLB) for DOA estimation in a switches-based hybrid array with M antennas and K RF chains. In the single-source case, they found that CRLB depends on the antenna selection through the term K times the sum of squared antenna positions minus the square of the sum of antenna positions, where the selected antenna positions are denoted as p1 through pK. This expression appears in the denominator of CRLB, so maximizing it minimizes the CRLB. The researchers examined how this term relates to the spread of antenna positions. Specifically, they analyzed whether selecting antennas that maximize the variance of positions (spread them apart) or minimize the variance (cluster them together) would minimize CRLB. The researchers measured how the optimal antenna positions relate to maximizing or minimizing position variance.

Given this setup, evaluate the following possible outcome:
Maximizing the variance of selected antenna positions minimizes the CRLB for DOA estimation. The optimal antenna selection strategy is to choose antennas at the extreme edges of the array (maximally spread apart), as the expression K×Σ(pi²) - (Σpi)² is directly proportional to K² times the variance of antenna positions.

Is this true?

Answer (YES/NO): YES